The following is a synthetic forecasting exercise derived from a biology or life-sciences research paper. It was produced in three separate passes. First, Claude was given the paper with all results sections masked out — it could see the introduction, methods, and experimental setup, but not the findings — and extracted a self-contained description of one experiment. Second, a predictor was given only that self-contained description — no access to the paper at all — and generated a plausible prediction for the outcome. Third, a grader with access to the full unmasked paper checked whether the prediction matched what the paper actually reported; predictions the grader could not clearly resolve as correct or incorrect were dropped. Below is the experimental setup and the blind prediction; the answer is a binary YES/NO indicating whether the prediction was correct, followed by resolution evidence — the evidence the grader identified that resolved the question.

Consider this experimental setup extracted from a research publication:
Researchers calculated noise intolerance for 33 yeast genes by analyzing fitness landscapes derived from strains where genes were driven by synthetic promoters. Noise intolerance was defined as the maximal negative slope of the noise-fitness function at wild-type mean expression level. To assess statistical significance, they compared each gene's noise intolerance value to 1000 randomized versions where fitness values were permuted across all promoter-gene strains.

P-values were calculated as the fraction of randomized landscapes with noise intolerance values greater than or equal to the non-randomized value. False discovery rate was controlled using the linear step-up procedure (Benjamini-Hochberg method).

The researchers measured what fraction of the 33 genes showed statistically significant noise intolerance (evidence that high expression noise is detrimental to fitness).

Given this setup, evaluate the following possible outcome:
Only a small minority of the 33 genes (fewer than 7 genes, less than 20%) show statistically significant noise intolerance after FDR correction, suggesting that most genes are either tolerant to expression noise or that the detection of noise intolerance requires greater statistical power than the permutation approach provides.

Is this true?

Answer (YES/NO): NO